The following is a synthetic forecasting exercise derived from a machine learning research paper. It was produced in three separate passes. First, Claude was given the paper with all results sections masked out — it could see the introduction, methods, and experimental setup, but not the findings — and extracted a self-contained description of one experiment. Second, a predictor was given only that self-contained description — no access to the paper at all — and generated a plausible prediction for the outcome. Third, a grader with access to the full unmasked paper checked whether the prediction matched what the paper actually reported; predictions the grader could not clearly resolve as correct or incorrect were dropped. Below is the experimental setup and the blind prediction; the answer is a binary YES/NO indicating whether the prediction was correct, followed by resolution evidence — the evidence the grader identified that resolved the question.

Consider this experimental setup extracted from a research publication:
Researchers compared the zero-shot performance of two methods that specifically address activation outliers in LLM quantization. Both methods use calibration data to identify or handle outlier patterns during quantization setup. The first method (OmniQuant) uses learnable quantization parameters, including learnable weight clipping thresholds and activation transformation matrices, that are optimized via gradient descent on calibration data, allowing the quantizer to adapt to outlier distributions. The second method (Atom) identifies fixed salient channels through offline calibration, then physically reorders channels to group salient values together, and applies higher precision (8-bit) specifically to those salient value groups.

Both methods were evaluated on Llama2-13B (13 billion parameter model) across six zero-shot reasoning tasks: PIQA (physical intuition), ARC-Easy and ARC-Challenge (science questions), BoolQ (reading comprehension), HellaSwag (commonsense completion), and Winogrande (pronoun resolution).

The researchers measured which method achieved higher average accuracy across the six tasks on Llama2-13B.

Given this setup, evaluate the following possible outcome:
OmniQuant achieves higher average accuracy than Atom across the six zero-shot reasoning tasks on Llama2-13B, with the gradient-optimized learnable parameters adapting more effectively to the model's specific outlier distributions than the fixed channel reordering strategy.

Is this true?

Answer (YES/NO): NO